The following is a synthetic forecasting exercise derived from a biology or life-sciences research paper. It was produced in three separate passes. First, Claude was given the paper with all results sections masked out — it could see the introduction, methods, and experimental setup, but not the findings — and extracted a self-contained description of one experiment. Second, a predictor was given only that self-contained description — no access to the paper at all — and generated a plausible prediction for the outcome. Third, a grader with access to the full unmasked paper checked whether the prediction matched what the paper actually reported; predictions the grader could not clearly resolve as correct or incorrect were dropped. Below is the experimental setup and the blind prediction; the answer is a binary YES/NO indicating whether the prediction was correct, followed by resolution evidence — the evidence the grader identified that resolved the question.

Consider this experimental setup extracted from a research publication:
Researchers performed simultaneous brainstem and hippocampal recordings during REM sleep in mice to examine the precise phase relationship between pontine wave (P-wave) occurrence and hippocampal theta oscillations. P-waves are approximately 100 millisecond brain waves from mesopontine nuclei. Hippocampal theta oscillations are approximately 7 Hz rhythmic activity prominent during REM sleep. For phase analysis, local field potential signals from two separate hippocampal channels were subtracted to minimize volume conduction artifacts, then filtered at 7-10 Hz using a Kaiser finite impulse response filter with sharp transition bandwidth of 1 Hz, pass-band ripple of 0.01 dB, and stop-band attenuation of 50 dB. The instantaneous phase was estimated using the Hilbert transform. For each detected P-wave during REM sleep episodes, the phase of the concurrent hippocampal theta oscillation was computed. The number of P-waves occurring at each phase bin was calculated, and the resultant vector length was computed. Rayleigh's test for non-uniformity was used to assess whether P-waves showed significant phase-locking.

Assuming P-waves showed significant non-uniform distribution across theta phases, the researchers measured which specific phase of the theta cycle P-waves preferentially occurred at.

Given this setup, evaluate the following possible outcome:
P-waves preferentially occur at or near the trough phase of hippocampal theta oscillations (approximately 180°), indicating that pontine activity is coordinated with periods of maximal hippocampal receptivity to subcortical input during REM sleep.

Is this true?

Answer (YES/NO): NO